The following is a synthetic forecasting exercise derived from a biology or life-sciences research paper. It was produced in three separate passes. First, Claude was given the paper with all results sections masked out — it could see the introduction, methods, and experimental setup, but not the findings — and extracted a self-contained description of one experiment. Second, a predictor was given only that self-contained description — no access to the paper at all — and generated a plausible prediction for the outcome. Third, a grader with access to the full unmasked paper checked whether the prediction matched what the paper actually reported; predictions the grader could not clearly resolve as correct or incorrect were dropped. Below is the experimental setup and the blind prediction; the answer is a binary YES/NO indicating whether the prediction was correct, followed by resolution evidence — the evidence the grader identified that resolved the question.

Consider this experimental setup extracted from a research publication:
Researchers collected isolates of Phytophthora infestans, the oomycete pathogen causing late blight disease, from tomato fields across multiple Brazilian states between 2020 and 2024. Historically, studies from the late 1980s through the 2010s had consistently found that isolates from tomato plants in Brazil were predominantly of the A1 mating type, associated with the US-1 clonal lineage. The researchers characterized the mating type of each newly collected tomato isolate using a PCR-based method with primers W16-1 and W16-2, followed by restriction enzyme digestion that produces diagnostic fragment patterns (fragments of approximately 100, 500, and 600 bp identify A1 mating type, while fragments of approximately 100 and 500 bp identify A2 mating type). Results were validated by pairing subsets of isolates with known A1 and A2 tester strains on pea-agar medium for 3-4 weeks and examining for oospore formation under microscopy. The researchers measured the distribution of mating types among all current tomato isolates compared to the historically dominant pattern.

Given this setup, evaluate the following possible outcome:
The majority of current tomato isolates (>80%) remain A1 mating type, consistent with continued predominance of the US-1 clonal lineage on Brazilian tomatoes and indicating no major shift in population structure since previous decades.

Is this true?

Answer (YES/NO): NO